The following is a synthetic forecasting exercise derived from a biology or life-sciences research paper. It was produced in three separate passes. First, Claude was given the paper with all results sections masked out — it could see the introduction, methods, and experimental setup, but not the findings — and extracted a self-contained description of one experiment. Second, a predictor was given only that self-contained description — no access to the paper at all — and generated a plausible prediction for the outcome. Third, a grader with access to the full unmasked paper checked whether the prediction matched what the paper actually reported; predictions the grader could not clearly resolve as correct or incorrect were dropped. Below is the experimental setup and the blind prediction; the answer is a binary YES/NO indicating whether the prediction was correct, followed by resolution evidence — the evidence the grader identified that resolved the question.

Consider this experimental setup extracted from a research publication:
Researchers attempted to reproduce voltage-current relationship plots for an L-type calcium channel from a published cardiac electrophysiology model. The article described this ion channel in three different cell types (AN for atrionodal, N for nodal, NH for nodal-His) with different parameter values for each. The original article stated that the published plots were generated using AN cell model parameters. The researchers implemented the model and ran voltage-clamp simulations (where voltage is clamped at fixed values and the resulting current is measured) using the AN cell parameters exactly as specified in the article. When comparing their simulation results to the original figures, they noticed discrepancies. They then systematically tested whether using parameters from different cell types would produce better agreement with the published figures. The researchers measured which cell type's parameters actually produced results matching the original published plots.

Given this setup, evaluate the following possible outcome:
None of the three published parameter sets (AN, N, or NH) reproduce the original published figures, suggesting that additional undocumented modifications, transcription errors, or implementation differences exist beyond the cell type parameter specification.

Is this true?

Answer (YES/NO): NO